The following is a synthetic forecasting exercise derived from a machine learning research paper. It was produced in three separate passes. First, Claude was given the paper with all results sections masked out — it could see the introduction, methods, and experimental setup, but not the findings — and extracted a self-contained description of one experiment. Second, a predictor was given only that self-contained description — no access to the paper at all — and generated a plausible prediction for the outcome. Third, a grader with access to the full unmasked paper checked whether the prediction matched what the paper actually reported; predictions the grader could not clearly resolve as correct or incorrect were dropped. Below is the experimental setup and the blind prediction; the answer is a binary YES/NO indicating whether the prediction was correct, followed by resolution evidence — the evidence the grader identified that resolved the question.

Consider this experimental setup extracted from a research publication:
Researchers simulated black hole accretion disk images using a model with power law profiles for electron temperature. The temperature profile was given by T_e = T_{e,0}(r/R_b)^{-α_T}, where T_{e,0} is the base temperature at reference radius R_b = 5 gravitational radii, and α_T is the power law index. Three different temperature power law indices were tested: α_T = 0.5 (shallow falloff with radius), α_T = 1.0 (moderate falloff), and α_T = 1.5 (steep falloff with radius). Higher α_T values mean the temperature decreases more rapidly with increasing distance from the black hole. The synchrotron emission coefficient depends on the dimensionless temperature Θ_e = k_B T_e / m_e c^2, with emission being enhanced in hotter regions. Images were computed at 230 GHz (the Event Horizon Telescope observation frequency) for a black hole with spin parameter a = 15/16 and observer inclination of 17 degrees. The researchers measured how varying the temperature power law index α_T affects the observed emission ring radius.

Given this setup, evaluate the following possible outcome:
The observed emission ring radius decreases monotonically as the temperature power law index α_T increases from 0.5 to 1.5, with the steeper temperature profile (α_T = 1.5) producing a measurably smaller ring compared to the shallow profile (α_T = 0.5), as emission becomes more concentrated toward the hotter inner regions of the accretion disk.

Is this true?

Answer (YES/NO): YES